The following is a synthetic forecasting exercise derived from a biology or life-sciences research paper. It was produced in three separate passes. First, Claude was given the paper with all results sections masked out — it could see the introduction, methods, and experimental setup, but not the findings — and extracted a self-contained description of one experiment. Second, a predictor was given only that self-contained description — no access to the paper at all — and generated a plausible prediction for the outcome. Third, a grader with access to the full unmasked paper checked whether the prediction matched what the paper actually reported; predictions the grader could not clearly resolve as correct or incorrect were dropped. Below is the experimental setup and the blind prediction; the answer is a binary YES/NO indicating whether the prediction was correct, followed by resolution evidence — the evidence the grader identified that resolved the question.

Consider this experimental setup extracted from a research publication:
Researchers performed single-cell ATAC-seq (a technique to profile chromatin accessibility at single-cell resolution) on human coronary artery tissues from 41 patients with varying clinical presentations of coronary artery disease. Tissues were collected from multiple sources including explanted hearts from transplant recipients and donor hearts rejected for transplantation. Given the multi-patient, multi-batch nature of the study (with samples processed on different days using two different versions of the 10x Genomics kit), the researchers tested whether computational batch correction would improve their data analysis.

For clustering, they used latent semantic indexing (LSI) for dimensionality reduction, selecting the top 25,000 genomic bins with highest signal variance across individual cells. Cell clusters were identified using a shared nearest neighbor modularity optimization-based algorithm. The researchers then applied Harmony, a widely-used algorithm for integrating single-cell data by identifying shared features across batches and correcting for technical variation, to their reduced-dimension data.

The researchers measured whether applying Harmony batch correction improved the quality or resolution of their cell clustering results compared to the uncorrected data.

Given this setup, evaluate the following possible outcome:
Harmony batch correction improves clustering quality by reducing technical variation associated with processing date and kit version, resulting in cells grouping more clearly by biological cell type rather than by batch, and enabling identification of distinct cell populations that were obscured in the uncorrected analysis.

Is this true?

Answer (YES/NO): NO